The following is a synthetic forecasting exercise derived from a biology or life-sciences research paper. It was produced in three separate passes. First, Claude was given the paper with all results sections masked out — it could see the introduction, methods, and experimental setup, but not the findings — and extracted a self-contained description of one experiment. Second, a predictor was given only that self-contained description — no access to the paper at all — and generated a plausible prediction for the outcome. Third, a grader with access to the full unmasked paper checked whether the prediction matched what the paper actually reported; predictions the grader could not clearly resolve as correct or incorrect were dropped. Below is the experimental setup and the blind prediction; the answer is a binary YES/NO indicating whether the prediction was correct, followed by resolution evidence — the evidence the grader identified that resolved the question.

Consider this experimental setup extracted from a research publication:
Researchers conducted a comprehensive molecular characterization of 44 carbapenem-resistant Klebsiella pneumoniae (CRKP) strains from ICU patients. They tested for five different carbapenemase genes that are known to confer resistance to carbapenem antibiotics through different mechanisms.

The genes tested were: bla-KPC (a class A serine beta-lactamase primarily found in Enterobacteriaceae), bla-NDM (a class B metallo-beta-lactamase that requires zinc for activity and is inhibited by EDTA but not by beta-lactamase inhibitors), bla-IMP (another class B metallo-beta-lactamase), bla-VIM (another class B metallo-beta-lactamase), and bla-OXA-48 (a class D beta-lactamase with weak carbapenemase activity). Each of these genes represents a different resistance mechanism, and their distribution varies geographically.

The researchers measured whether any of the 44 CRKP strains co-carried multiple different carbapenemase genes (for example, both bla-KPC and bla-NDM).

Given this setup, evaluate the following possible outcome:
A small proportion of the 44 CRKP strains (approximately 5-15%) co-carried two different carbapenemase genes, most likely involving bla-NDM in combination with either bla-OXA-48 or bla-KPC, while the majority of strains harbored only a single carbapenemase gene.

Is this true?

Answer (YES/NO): NO